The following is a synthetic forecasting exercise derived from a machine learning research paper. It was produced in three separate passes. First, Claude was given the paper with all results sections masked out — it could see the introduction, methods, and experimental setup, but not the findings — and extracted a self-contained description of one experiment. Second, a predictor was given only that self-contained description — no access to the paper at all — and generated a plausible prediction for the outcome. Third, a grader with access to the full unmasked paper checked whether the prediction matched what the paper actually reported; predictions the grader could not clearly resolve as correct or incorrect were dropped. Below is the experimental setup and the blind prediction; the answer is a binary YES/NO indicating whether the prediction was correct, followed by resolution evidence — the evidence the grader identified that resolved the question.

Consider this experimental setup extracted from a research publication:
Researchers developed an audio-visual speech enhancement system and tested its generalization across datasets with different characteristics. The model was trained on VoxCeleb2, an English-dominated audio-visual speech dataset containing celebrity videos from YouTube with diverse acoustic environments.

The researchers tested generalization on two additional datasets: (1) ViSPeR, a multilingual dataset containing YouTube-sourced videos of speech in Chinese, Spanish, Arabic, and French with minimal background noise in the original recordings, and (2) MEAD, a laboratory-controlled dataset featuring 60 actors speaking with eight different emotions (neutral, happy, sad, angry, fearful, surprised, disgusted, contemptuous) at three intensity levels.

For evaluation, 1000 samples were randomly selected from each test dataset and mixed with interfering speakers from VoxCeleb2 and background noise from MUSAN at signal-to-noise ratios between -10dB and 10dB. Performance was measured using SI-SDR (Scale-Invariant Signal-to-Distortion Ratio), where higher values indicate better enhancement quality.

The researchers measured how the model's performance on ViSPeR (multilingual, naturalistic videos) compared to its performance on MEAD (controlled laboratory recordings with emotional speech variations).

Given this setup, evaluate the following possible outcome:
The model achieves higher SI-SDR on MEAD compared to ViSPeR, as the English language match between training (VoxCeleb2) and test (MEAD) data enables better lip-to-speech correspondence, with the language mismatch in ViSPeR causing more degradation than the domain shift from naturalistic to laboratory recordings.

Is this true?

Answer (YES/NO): NO